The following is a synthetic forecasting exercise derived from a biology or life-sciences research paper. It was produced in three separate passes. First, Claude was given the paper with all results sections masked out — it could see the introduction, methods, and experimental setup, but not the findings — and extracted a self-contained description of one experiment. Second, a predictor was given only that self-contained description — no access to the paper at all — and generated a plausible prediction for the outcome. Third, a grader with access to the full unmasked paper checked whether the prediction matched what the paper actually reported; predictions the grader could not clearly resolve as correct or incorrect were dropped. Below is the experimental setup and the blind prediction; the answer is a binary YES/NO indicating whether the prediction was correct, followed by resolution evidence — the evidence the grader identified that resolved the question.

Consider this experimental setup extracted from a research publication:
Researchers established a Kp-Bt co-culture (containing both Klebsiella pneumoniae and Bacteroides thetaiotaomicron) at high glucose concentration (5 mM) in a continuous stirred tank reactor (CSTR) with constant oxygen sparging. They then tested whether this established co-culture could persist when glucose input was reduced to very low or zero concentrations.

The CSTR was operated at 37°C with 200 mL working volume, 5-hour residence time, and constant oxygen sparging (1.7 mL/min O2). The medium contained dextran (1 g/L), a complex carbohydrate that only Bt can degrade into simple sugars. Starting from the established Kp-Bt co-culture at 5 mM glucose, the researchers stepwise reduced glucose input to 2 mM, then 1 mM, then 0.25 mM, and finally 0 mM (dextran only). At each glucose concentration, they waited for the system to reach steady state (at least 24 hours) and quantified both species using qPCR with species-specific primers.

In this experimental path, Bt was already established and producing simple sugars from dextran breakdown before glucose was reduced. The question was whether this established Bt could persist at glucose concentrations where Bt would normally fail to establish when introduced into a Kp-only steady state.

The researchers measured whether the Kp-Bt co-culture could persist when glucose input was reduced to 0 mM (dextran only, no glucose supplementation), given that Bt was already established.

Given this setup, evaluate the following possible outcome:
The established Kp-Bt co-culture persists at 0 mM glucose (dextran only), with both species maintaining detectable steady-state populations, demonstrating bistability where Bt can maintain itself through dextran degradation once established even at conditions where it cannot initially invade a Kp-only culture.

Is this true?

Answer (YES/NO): YES